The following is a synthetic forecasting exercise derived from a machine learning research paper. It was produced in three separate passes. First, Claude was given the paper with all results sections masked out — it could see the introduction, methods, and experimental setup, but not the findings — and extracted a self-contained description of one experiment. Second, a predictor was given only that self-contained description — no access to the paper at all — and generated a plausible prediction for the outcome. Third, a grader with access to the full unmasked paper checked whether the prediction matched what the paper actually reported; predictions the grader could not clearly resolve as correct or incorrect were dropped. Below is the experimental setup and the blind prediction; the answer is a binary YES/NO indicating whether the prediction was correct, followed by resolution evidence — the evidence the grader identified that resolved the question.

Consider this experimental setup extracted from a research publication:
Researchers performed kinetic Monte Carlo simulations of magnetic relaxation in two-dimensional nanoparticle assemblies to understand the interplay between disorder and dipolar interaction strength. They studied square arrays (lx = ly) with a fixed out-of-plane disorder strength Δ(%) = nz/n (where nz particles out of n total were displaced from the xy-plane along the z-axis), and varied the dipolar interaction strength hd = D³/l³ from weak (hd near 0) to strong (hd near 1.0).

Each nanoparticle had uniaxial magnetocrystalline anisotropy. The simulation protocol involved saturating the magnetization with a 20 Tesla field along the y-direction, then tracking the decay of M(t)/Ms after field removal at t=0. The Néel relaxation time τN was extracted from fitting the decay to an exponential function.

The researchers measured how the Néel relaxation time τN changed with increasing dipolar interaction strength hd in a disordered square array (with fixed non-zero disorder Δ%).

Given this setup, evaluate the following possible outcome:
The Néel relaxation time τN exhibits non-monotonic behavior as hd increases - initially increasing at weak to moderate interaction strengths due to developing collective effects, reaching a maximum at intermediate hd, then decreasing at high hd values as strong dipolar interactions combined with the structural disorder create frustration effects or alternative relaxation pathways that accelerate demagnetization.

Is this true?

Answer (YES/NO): NO